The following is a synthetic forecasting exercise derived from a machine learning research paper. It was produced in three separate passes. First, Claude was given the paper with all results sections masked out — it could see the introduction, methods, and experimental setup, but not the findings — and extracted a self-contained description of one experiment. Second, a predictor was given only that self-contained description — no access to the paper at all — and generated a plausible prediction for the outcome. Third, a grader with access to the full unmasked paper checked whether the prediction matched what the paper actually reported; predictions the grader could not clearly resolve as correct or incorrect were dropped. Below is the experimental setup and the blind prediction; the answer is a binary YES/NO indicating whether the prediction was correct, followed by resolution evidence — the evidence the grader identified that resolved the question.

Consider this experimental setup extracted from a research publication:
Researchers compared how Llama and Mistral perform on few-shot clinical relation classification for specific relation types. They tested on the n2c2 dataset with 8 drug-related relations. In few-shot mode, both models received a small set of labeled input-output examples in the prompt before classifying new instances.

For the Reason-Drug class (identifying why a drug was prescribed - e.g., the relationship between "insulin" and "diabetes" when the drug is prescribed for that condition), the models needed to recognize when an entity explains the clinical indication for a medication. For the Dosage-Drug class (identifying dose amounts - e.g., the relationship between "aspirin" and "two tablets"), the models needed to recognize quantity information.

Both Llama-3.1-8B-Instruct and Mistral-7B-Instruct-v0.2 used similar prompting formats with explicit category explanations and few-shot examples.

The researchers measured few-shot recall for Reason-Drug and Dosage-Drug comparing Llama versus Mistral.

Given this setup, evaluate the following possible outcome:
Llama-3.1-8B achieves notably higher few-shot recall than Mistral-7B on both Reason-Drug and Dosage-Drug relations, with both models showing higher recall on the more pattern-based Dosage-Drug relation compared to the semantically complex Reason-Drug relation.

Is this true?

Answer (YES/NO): NO